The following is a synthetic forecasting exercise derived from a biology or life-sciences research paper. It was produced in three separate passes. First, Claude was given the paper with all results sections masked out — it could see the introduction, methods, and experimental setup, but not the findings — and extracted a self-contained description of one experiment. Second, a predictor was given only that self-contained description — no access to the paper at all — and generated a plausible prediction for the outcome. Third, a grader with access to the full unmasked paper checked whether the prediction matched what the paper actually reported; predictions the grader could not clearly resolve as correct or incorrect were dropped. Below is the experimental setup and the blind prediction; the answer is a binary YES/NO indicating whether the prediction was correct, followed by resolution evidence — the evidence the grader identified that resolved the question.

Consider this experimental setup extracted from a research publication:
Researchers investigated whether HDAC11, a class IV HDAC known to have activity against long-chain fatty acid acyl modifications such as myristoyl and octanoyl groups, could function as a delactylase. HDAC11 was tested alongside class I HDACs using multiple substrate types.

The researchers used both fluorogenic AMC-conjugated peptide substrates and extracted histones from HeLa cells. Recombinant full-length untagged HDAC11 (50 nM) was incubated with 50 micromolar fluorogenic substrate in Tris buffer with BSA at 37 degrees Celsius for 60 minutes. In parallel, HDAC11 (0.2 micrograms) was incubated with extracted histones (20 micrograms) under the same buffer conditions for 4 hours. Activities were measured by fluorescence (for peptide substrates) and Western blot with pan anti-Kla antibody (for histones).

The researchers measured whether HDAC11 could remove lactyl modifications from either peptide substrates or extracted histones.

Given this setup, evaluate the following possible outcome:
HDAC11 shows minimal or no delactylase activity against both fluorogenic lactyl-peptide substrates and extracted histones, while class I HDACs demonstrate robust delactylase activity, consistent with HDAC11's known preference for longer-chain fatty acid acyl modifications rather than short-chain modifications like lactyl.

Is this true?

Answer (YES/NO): YES